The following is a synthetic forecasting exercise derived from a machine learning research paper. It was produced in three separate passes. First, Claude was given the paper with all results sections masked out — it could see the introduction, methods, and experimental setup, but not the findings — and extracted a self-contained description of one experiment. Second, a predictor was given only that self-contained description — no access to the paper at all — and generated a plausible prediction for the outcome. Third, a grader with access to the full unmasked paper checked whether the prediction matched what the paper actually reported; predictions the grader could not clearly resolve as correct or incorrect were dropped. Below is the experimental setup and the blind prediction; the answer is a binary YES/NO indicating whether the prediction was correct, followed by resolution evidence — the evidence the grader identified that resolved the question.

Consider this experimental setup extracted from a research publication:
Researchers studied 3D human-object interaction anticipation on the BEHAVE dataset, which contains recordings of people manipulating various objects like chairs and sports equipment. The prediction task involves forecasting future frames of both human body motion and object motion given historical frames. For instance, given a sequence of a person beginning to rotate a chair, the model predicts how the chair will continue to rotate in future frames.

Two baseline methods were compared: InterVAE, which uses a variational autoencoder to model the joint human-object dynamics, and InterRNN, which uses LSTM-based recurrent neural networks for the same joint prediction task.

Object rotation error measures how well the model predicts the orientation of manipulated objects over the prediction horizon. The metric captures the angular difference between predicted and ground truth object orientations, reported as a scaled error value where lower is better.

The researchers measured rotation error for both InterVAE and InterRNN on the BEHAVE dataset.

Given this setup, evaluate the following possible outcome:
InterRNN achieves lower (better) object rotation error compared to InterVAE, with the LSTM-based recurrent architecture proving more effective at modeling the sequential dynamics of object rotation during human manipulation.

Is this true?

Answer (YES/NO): YES